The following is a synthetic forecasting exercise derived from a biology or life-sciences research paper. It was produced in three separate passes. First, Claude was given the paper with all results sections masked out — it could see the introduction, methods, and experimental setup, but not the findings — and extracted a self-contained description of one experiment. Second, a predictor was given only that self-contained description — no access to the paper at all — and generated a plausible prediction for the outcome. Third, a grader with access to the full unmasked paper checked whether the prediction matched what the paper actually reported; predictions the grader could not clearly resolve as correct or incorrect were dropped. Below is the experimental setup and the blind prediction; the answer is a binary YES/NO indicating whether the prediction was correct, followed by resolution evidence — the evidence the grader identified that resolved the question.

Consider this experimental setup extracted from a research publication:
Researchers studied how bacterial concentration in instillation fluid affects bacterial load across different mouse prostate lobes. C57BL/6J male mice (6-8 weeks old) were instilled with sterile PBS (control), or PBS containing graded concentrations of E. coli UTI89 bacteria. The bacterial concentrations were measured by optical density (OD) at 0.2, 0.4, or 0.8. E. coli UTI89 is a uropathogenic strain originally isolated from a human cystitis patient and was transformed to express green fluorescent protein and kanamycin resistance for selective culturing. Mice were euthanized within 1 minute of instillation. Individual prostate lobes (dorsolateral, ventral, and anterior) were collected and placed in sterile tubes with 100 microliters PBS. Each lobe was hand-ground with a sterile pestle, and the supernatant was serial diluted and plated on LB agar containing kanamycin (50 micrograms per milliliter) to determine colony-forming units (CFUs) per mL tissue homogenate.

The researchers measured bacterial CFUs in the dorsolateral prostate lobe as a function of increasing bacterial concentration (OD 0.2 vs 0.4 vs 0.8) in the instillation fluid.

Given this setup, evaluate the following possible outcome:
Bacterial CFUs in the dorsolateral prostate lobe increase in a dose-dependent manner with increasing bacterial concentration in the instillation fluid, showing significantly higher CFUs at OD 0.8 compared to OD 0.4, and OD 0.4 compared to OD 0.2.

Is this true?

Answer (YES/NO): NO